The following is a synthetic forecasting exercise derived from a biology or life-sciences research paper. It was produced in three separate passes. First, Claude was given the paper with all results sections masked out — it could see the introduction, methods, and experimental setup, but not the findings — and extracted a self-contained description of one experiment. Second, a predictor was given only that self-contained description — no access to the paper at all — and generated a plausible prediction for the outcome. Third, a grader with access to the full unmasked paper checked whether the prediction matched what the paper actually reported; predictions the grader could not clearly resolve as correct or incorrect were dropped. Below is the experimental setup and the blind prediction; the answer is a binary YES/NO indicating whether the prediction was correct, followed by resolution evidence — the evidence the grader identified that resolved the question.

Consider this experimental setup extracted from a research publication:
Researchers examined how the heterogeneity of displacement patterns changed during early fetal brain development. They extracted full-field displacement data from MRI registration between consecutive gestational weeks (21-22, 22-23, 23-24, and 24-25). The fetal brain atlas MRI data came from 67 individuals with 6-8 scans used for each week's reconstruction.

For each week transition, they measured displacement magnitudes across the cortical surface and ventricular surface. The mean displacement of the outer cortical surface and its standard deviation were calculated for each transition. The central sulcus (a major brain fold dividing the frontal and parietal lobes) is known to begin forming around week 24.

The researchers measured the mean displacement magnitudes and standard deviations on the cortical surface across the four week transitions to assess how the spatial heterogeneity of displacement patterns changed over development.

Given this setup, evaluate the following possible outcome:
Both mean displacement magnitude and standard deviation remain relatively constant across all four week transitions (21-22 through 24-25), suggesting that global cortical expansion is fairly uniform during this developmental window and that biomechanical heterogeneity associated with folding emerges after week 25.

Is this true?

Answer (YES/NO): NO